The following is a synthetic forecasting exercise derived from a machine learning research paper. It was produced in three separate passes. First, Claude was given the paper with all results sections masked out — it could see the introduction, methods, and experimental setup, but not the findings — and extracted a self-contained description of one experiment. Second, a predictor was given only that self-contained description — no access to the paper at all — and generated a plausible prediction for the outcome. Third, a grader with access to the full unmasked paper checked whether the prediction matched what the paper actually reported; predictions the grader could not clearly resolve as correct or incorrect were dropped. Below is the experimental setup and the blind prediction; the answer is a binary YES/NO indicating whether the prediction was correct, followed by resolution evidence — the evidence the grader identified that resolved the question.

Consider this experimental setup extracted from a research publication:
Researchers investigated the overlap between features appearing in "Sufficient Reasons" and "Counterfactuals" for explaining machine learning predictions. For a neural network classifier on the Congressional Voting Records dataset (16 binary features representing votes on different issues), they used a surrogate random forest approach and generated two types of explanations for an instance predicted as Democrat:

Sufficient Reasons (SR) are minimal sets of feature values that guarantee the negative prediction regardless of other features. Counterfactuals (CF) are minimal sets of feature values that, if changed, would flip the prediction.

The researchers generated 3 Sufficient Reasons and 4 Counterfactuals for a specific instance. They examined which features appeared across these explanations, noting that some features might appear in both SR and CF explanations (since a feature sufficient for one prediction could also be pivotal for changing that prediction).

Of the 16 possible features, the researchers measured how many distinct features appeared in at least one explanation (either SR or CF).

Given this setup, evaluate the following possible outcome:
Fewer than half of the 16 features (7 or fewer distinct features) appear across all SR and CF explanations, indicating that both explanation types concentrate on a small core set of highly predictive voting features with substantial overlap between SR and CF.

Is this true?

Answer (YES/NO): YES